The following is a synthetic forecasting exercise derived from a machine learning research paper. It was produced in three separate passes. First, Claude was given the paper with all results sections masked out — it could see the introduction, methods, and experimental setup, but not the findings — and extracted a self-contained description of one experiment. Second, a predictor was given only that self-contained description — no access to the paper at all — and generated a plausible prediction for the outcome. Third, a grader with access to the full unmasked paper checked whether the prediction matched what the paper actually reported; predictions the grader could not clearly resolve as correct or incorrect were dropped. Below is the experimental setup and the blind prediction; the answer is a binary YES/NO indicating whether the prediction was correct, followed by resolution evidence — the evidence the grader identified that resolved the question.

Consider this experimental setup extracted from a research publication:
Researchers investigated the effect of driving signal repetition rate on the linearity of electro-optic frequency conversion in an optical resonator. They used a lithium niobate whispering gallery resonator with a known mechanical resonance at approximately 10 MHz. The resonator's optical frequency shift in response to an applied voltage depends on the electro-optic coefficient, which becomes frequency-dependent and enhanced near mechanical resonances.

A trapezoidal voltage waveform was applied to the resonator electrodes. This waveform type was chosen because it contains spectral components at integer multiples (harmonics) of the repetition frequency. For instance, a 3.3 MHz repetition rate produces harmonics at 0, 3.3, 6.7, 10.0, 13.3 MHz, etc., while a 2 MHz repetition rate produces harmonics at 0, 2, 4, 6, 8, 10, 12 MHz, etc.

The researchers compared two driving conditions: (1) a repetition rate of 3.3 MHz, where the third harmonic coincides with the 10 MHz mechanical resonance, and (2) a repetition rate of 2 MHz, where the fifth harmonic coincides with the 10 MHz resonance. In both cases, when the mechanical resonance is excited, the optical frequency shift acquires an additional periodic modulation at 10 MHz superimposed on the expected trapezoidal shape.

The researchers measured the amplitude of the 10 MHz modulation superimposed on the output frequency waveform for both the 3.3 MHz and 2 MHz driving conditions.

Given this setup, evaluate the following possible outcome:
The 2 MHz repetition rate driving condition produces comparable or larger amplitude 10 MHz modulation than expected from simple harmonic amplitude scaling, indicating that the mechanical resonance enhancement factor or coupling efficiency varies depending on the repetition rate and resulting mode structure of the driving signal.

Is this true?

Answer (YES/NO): NO